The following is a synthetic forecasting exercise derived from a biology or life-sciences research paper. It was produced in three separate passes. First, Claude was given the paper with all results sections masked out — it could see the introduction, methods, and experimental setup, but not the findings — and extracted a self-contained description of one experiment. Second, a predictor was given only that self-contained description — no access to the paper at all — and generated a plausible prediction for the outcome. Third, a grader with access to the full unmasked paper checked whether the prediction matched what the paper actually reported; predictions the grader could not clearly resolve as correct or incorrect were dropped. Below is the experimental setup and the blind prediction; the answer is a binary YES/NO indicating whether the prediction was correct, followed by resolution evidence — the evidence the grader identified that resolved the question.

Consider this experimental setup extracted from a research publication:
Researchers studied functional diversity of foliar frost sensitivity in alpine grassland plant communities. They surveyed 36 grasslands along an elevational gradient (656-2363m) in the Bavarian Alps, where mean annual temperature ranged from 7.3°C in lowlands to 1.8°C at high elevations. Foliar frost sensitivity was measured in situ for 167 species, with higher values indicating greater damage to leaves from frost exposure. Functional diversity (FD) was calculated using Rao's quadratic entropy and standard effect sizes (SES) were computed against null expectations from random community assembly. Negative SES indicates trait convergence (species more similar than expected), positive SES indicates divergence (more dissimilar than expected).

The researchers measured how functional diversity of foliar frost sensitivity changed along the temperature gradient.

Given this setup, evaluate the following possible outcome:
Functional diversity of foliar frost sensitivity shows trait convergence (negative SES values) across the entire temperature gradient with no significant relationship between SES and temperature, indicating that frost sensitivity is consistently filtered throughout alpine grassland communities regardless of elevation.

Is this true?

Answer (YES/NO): NO